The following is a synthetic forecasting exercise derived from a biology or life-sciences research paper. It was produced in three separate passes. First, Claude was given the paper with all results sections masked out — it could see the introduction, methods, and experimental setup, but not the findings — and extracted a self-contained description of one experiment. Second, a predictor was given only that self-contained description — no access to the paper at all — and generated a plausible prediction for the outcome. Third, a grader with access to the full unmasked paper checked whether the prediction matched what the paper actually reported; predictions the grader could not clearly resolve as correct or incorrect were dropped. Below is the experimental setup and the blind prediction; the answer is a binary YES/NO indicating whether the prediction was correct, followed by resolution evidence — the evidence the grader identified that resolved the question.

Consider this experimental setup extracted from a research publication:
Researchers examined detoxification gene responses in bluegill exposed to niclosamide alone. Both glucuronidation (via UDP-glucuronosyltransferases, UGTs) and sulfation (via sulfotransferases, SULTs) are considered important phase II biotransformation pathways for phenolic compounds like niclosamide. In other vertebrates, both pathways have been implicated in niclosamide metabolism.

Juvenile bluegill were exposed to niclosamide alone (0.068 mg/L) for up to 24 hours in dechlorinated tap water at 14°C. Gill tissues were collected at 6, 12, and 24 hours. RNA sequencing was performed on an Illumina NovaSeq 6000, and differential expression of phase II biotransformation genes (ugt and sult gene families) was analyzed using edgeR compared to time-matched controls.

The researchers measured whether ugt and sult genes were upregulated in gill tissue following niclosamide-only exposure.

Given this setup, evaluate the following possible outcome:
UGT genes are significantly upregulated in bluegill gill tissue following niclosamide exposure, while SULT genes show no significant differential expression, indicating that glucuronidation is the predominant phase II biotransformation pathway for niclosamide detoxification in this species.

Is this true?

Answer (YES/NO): NO